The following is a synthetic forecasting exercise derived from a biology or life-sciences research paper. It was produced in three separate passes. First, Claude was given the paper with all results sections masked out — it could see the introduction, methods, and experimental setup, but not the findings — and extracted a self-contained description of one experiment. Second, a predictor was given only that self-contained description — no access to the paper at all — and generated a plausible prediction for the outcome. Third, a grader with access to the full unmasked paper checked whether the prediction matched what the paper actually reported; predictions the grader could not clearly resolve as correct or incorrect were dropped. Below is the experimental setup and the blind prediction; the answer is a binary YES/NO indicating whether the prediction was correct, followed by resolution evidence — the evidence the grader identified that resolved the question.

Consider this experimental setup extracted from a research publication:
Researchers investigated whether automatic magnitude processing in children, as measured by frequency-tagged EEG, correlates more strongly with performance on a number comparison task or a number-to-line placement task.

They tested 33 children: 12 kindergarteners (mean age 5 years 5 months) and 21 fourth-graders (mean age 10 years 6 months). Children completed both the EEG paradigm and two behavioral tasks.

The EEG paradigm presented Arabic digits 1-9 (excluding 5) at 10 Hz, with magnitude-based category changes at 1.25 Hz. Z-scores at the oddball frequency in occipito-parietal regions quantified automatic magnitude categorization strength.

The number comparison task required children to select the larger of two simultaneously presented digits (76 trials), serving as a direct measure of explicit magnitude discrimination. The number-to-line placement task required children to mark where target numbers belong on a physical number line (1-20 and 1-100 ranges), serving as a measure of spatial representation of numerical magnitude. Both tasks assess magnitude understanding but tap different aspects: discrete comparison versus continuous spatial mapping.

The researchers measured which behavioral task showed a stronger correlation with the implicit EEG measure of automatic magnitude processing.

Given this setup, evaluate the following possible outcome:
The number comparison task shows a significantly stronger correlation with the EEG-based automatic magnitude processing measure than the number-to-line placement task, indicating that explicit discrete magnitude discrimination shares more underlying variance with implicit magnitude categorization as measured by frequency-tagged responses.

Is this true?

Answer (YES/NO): YES